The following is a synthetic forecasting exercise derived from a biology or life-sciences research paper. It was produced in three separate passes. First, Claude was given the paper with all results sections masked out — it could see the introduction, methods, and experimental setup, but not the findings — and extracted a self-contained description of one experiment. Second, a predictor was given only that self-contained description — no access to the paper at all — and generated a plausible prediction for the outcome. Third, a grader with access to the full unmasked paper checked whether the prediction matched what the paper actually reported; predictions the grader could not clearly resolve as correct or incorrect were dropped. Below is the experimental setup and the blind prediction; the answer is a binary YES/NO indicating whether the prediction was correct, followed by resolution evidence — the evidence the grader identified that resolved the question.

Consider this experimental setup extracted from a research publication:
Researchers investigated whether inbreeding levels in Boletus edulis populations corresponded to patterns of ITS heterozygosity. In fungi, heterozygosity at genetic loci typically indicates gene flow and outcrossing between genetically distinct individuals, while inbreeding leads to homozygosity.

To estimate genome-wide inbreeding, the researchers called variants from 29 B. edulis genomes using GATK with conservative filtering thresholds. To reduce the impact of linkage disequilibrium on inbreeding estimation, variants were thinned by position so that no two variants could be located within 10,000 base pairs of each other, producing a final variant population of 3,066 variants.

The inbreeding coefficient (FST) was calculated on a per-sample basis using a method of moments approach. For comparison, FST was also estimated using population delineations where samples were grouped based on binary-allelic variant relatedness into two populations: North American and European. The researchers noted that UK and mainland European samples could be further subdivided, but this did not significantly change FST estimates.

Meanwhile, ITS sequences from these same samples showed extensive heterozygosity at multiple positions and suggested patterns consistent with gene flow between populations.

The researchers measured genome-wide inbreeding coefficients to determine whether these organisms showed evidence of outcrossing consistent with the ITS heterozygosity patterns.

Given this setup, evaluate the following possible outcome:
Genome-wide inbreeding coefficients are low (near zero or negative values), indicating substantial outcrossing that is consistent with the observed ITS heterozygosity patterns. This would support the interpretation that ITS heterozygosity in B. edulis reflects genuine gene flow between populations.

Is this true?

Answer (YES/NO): NO